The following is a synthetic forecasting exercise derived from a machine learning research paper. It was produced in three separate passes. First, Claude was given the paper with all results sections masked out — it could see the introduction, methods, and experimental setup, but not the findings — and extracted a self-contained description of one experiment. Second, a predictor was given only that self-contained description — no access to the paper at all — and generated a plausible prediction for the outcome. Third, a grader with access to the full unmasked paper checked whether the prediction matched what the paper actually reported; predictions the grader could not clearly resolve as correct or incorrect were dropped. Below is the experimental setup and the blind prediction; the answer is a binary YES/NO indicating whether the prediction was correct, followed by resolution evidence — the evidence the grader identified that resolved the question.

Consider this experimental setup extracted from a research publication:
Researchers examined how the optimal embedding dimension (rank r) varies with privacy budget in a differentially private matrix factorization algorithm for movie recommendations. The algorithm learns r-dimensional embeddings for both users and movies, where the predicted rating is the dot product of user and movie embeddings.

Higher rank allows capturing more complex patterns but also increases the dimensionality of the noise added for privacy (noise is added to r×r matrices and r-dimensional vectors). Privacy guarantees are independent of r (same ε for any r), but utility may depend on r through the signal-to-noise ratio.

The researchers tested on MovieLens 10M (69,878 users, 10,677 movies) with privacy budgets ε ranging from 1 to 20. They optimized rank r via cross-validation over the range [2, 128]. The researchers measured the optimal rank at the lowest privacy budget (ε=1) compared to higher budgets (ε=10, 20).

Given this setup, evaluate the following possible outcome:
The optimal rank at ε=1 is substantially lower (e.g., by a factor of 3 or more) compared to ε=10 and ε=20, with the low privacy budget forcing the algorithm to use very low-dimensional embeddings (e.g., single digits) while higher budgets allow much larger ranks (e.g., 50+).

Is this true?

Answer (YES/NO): NO